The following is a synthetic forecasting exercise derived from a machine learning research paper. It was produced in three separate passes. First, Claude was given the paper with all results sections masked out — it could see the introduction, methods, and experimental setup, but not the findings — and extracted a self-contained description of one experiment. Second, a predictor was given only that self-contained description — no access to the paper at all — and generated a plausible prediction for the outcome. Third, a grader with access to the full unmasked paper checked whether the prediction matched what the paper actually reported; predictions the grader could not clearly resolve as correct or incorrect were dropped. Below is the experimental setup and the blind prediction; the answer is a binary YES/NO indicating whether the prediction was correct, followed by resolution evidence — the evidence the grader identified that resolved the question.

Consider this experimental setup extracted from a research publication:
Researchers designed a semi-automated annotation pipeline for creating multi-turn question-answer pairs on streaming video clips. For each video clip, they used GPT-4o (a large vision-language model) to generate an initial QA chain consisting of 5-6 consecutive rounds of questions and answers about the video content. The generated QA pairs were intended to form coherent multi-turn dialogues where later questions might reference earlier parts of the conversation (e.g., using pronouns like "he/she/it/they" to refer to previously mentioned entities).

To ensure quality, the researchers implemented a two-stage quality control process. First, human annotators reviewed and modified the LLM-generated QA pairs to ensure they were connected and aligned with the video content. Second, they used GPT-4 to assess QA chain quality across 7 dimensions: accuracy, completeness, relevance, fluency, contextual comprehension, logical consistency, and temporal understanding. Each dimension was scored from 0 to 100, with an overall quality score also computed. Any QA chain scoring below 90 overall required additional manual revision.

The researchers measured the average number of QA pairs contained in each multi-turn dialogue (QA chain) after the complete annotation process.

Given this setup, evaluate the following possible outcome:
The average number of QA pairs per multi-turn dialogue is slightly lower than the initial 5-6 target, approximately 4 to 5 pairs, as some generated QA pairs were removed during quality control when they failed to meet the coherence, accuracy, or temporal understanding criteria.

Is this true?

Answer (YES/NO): YES